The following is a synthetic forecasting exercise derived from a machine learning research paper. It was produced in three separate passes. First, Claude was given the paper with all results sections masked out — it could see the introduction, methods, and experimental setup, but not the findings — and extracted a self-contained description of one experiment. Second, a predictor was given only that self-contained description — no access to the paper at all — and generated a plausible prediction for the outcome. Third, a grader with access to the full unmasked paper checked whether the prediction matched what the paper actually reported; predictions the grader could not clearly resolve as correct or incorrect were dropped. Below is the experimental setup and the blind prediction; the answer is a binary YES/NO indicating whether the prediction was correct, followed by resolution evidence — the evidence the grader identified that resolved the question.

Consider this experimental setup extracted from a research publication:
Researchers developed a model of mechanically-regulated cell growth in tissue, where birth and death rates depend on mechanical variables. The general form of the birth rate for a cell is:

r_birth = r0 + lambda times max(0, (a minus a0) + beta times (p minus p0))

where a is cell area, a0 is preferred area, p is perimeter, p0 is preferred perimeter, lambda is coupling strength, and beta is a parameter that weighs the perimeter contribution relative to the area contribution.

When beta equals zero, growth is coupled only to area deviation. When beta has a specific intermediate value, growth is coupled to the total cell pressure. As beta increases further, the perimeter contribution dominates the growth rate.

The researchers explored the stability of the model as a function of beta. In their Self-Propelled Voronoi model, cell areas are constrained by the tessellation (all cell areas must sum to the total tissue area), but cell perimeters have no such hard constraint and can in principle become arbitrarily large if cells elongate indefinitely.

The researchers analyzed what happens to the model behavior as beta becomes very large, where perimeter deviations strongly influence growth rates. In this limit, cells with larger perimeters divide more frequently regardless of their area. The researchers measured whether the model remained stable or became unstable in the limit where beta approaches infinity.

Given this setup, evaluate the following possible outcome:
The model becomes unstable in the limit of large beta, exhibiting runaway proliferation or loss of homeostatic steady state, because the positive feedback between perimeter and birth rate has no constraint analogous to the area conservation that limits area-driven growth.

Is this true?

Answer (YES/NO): YES